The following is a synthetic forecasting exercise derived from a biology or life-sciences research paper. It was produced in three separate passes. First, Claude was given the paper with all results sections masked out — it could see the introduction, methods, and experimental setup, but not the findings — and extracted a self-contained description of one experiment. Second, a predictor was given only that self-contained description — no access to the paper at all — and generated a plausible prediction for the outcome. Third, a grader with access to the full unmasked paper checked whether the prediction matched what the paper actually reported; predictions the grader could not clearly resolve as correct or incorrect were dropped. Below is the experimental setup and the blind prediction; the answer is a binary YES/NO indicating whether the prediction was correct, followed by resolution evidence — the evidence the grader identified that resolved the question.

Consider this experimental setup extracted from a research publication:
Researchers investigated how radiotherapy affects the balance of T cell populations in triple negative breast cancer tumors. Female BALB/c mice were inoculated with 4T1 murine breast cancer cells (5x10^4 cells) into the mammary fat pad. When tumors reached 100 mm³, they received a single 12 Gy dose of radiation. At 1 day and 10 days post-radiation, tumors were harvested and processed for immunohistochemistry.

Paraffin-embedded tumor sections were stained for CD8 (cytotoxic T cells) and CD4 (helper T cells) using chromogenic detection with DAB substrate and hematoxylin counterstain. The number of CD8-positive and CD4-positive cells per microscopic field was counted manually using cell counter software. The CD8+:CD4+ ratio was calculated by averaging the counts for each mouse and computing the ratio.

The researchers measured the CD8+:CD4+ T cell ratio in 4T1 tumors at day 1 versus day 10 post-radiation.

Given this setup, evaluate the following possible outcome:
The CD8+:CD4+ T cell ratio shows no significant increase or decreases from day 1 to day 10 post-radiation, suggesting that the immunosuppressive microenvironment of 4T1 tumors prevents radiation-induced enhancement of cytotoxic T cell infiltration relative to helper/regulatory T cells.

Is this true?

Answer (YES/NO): YES